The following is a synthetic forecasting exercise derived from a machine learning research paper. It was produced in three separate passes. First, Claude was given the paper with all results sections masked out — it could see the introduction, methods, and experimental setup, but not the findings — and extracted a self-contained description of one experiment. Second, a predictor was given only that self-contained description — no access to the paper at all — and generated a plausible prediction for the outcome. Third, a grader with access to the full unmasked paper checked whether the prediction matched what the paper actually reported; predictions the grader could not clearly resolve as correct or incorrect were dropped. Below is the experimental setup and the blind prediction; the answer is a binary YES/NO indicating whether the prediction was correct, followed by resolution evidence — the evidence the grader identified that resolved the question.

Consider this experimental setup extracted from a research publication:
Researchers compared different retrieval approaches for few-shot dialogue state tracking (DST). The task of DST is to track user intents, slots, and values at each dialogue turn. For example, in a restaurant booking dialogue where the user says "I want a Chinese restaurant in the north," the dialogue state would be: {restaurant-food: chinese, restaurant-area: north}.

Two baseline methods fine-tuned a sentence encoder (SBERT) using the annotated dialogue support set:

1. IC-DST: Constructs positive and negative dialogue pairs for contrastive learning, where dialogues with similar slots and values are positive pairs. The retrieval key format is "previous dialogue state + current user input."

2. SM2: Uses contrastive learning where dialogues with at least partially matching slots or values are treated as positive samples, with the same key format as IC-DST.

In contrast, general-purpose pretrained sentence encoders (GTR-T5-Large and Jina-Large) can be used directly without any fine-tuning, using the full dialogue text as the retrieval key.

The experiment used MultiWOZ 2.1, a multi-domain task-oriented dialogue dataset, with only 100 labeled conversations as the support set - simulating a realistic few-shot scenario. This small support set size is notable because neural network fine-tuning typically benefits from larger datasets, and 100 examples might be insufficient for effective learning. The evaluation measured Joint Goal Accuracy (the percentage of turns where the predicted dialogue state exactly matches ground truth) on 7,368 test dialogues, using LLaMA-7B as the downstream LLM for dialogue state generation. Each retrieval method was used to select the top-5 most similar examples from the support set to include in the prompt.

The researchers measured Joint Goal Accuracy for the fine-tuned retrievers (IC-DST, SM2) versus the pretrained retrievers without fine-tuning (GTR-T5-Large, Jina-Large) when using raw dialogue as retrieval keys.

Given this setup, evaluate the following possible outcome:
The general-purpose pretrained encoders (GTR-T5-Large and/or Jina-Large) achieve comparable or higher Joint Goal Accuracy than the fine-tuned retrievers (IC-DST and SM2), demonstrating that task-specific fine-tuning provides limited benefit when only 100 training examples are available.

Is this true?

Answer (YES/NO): NO